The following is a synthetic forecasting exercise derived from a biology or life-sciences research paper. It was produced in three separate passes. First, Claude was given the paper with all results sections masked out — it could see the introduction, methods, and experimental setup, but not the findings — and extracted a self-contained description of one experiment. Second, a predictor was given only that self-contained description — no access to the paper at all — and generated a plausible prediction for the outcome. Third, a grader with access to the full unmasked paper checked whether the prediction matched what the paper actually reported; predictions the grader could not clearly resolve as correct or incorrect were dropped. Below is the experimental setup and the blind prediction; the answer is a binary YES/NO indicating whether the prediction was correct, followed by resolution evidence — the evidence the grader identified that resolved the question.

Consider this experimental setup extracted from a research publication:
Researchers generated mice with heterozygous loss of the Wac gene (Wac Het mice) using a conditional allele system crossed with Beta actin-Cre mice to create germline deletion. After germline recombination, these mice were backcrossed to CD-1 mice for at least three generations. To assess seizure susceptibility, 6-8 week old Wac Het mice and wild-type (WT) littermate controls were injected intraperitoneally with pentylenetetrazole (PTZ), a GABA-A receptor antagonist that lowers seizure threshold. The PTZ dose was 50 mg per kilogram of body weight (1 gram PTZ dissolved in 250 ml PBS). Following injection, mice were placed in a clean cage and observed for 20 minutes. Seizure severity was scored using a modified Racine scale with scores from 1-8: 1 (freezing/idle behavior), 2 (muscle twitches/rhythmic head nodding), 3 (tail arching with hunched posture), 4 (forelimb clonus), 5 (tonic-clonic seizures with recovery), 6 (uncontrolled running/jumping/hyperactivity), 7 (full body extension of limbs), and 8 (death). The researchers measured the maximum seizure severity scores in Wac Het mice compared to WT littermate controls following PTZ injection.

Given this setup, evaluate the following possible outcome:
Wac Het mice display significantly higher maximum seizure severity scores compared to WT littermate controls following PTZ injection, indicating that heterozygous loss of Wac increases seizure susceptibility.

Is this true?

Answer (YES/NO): YES